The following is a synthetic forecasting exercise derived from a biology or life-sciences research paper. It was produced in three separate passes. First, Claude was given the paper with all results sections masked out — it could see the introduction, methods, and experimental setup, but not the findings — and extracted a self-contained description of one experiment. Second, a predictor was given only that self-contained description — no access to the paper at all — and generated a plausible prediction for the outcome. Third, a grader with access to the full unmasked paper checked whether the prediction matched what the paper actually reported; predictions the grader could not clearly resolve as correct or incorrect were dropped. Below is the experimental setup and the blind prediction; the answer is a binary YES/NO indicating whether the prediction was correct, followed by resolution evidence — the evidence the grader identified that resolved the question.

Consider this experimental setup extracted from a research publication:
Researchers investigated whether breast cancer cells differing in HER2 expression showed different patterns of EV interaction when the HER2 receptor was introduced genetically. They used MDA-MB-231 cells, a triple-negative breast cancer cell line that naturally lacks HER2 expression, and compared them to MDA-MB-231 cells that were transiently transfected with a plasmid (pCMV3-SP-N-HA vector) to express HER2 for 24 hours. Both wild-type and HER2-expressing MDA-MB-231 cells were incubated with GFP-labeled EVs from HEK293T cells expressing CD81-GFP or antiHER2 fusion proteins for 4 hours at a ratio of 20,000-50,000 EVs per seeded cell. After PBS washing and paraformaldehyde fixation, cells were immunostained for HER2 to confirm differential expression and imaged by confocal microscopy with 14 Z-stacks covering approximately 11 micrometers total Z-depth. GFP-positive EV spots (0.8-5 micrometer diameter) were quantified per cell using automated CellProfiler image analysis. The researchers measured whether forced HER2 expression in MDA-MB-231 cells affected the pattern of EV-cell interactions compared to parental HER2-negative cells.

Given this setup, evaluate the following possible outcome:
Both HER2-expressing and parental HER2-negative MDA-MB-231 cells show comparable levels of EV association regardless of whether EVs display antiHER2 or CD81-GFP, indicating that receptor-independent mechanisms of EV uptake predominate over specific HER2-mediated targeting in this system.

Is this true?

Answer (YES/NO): NO